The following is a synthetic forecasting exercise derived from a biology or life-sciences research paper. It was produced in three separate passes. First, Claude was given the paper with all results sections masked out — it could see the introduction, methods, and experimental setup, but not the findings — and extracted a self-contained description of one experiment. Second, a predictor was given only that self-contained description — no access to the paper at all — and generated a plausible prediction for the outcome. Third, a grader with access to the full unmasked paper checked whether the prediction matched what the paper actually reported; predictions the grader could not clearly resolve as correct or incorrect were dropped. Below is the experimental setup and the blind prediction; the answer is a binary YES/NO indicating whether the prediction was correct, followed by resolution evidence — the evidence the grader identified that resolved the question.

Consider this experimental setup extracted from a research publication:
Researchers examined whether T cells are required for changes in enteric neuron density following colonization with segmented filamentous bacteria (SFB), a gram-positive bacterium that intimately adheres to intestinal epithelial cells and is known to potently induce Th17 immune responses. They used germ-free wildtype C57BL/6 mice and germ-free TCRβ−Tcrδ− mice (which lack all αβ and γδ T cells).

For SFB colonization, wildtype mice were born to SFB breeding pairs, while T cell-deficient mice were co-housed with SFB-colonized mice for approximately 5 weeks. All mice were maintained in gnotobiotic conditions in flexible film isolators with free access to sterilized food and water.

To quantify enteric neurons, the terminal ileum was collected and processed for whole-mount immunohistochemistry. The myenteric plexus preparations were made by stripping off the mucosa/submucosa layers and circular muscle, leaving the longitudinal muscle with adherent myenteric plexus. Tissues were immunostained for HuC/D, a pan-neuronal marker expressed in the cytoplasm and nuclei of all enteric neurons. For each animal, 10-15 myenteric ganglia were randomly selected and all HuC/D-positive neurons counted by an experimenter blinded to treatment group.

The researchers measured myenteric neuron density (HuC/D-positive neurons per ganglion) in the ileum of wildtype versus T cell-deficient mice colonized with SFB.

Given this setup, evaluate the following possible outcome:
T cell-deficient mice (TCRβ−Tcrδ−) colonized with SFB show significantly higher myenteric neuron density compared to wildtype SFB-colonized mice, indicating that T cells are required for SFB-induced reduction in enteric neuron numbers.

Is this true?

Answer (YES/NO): NO